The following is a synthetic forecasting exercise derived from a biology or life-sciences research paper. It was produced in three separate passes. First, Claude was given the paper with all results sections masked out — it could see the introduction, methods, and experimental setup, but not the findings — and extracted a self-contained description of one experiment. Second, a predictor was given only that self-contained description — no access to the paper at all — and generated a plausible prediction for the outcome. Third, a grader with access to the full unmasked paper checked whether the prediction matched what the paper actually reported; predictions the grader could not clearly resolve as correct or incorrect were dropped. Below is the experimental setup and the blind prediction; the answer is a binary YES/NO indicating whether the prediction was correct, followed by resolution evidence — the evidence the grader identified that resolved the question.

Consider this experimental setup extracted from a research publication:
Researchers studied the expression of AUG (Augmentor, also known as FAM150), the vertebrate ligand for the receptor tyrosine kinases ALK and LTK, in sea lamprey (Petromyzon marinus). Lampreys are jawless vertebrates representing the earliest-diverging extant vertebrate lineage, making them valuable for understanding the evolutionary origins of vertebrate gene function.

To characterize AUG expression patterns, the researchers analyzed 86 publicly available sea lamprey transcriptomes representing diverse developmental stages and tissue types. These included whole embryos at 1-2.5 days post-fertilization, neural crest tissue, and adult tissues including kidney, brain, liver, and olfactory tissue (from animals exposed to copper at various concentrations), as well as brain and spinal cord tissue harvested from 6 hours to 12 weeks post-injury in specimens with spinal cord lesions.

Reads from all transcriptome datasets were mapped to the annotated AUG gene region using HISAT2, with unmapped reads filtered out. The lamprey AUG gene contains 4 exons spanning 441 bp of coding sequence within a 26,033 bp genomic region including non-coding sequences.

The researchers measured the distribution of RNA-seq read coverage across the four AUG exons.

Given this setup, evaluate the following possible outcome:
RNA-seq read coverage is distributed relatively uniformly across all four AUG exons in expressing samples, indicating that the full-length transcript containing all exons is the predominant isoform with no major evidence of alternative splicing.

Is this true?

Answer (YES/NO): NO